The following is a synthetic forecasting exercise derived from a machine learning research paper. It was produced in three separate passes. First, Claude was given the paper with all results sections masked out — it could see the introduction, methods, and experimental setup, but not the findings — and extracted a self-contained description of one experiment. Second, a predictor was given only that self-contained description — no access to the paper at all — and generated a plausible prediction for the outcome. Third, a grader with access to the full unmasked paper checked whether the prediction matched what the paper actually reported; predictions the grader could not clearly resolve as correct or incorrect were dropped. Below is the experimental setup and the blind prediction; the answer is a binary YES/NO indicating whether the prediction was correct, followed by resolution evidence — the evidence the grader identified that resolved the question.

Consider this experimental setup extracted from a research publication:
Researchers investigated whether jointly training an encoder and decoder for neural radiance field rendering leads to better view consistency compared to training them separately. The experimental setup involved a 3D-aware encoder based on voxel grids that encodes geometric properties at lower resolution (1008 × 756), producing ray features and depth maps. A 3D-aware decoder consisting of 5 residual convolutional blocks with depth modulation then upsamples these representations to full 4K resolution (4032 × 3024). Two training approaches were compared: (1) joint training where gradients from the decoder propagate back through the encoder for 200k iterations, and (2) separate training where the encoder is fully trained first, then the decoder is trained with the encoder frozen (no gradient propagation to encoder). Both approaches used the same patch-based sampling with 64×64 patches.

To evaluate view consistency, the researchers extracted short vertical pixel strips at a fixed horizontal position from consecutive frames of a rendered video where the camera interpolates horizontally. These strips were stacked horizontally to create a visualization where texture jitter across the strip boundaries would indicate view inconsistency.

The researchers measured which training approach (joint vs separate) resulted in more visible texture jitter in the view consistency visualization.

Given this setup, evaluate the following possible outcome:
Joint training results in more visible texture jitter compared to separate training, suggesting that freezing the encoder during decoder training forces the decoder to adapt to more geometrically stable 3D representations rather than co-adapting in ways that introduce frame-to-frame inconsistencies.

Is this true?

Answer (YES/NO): NO